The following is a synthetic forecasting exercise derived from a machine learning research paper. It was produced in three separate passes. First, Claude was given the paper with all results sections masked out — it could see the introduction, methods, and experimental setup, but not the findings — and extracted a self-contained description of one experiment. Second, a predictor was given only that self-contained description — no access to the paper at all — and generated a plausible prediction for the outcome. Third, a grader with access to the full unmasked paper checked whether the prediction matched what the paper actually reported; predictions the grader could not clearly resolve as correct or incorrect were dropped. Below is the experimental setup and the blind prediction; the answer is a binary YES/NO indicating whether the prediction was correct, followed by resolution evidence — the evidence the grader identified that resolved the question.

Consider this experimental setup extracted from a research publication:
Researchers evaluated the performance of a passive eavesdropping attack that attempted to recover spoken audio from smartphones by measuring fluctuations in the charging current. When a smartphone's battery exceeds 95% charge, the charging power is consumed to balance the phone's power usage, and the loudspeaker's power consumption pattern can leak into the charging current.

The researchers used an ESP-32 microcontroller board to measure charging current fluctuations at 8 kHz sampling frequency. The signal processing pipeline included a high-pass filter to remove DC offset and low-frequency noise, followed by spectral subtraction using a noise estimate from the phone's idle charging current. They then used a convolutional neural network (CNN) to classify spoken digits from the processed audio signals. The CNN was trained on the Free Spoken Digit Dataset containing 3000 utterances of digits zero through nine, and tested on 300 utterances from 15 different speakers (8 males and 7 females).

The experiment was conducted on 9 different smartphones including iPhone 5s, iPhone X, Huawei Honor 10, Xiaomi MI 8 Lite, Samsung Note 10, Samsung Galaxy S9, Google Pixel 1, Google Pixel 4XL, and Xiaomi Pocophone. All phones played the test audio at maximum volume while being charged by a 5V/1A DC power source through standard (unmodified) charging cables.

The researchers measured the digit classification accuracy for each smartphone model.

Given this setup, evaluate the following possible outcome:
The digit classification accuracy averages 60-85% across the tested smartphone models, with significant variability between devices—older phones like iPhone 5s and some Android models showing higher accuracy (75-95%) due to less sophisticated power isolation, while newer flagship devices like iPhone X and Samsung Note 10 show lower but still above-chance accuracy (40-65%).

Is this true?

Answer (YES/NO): NO